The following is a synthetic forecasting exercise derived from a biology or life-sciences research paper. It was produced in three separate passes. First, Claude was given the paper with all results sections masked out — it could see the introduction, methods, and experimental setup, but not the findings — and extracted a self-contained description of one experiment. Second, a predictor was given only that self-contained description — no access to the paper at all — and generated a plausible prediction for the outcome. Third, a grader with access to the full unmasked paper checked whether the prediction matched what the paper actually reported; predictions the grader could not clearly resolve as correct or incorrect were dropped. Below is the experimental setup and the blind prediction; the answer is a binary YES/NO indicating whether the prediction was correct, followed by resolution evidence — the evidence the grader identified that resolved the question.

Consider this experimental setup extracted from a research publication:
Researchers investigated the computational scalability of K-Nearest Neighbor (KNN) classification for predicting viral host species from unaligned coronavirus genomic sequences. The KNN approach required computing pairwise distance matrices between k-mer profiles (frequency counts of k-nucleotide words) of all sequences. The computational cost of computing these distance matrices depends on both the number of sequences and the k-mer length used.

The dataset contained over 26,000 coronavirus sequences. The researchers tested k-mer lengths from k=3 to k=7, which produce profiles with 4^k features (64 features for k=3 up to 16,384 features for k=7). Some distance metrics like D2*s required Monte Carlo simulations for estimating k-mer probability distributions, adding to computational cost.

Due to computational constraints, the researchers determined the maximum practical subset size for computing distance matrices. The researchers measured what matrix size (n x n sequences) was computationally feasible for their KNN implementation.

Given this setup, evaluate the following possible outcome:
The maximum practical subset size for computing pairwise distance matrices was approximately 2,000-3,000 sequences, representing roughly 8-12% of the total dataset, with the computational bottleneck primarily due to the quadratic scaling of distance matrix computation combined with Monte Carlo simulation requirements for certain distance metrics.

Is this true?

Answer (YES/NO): NO